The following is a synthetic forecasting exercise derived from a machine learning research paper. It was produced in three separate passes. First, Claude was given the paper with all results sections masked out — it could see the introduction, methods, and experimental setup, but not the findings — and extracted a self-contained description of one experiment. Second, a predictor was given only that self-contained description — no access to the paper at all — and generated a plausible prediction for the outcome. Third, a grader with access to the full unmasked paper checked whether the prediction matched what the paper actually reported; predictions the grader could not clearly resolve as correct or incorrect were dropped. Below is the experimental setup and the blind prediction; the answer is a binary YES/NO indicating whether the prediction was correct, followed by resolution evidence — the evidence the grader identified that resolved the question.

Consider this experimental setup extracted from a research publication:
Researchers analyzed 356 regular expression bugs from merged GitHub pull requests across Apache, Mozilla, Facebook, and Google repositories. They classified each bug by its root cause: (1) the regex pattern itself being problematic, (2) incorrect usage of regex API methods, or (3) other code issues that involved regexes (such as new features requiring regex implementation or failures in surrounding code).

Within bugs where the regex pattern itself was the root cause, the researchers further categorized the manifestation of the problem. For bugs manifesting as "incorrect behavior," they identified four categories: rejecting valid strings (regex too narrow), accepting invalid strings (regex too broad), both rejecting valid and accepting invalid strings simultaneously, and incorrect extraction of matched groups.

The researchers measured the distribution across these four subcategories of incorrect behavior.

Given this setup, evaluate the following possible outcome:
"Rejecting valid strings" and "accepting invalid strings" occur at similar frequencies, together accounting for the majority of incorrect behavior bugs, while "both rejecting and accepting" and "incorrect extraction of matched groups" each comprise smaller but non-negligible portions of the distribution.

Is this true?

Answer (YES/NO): NO